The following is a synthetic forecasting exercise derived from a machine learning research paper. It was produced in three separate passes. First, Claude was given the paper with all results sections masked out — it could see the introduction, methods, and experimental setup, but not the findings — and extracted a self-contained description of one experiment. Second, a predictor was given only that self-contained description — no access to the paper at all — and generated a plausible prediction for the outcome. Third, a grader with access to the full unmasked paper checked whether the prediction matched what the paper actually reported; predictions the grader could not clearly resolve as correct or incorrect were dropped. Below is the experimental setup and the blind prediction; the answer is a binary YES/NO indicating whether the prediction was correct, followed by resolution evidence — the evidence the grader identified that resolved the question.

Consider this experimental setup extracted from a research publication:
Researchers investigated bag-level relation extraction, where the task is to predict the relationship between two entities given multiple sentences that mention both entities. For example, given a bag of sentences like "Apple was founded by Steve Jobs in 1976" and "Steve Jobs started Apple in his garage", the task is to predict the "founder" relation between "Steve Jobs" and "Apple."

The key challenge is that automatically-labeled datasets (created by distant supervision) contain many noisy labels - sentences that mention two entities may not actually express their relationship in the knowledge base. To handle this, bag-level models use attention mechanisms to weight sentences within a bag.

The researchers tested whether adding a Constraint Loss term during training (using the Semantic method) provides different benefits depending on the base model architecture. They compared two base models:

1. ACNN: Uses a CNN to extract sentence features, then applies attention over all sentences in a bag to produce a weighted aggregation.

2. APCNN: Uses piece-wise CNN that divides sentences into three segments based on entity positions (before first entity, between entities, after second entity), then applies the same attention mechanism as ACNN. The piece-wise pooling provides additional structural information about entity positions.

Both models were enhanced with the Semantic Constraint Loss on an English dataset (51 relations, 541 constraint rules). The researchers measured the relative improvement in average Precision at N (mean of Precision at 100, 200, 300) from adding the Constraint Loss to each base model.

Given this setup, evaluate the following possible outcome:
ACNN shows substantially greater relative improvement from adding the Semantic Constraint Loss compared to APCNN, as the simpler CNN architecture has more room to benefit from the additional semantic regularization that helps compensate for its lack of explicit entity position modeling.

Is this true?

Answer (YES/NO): YES